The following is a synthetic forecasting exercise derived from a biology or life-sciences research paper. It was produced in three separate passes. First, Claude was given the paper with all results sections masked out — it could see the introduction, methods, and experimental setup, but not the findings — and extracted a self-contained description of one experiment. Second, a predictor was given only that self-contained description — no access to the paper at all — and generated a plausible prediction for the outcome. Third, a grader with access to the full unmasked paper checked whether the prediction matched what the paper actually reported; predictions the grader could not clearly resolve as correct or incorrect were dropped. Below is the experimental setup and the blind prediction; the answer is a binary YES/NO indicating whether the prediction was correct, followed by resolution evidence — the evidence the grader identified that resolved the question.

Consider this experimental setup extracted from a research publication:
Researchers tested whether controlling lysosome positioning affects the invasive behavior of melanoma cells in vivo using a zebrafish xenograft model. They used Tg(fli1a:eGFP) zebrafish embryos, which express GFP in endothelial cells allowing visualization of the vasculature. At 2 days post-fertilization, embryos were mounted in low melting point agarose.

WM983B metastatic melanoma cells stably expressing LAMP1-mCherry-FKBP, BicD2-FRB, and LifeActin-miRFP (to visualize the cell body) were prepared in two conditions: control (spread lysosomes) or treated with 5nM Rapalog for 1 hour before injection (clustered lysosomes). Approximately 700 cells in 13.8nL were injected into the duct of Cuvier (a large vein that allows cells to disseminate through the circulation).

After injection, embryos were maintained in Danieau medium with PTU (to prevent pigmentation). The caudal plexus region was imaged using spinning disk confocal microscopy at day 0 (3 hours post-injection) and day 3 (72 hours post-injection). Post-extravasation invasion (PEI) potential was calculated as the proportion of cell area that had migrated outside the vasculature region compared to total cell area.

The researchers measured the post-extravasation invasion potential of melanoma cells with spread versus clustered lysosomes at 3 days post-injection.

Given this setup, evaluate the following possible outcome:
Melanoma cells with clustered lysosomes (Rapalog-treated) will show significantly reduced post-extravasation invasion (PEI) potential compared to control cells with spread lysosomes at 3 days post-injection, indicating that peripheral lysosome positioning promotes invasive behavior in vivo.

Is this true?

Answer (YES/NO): YES